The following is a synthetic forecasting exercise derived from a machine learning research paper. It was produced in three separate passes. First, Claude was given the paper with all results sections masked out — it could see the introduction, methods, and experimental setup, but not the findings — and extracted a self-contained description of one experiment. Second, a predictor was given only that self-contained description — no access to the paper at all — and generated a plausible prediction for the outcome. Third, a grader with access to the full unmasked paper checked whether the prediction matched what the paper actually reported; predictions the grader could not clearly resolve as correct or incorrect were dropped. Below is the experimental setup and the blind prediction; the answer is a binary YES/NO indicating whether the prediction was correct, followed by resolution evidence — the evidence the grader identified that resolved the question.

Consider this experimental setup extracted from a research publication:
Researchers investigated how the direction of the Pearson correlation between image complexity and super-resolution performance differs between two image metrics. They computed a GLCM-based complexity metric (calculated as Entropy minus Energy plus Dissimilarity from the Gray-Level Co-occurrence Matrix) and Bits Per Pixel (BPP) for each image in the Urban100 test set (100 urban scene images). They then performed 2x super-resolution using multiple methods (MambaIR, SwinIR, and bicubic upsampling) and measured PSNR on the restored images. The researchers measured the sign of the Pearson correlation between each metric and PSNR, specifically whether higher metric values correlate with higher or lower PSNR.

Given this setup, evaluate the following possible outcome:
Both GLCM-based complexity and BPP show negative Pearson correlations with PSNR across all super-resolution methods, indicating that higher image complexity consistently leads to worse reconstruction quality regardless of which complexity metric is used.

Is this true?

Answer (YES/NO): NO